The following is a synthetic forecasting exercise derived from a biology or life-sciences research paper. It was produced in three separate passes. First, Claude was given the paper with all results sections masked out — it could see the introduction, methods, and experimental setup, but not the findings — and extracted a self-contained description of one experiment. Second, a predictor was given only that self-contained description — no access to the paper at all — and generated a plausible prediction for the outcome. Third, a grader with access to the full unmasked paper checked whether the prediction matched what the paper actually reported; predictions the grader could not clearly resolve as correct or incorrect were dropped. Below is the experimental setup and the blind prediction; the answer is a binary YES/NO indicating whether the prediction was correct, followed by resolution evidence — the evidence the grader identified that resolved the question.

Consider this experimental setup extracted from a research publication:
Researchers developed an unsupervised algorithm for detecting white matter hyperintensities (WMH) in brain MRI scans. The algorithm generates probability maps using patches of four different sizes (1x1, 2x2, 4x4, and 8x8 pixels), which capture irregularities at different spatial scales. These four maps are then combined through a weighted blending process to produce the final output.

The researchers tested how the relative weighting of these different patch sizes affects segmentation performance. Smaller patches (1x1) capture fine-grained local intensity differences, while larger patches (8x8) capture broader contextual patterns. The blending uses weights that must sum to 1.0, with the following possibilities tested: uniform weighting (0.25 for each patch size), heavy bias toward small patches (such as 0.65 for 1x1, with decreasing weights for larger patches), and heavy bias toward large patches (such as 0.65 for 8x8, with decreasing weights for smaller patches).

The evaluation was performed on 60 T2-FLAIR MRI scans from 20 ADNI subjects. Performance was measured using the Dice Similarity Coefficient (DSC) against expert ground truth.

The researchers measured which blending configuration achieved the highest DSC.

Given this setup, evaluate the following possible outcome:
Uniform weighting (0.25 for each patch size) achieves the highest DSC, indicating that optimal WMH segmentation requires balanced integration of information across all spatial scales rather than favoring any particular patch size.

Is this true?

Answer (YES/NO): NO